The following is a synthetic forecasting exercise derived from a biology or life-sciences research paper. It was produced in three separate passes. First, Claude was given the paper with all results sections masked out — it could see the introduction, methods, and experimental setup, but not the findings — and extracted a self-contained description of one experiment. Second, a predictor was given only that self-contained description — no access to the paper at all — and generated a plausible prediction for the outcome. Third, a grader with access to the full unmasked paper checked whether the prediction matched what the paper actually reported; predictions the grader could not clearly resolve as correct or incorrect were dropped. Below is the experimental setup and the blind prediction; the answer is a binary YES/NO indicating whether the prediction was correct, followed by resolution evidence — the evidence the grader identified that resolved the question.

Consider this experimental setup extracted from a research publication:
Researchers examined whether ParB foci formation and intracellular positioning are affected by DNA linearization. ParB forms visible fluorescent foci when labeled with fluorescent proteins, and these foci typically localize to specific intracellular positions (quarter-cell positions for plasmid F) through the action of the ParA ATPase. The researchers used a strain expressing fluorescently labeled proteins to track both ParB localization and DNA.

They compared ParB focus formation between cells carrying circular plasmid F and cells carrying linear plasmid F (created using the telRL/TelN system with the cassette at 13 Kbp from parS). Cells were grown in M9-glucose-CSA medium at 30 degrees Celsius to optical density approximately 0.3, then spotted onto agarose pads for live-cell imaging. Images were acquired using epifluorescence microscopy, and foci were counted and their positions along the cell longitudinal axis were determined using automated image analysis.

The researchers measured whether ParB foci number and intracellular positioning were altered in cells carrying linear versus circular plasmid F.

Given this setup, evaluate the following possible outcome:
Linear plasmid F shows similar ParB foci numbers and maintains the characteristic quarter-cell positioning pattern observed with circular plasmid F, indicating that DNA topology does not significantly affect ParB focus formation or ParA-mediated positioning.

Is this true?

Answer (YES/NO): YES